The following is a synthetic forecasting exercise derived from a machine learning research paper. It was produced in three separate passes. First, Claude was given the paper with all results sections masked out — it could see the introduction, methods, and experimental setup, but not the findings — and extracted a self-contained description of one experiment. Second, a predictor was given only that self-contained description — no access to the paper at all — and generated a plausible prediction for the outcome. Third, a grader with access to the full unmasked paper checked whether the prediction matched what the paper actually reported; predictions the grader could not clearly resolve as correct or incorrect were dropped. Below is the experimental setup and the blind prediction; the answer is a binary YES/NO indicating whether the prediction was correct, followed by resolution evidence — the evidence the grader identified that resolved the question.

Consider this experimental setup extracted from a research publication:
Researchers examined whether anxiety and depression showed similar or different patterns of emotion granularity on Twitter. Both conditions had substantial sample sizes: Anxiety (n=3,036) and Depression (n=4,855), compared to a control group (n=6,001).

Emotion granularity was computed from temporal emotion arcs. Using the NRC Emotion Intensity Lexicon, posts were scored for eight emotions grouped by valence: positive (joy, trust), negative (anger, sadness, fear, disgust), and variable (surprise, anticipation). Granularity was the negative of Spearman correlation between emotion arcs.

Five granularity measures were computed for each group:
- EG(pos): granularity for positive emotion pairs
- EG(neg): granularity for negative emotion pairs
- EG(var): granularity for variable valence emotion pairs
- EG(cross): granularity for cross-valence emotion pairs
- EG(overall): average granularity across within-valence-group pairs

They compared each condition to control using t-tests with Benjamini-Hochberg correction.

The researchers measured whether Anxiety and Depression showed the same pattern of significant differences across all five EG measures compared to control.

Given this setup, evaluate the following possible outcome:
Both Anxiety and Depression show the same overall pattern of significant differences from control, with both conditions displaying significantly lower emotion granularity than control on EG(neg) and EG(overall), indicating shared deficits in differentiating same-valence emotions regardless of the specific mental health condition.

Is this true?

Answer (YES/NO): YES